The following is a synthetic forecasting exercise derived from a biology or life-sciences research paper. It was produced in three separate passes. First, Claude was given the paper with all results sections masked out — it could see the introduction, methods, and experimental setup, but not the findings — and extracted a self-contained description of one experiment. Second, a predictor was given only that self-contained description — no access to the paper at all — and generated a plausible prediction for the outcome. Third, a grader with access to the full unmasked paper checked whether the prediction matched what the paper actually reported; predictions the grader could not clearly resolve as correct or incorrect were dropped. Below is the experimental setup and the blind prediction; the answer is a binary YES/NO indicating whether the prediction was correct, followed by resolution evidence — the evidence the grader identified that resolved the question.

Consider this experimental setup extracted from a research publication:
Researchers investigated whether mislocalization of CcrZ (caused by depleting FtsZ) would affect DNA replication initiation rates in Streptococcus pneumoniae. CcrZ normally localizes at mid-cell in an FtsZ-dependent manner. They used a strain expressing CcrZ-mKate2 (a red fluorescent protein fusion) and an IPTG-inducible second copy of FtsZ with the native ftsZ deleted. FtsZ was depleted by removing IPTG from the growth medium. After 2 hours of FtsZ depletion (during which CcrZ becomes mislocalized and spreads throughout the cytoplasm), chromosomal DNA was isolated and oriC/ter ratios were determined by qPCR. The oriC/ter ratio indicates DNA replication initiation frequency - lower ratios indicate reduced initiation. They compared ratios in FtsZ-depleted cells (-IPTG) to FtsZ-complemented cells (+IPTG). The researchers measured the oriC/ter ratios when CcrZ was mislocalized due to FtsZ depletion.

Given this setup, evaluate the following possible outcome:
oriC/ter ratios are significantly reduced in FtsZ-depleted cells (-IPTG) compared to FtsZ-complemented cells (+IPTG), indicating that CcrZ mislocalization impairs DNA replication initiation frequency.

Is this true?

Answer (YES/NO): YES